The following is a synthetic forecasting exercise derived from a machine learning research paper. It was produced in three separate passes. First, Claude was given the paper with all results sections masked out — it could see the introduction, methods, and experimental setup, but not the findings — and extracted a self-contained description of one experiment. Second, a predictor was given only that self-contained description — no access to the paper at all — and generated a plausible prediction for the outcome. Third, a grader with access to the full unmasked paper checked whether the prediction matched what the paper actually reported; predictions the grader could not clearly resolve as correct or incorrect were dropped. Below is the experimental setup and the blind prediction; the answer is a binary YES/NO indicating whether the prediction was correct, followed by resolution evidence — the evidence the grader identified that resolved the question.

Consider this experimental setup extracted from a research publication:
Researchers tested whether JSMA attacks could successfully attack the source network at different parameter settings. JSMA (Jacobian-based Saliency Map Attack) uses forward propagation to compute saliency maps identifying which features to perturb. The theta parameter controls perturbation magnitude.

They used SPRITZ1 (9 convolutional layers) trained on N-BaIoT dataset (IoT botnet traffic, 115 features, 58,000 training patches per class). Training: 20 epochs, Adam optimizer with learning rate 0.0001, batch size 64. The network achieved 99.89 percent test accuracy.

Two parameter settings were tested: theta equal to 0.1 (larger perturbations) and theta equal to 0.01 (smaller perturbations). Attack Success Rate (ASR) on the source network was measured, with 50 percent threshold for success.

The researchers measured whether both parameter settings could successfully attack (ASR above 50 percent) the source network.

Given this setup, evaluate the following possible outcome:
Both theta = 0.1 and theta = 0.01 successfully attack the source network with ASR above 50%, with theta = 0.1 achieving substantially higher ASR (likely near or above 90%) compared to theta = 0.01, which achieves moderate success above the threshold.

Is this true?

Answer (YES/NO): NO